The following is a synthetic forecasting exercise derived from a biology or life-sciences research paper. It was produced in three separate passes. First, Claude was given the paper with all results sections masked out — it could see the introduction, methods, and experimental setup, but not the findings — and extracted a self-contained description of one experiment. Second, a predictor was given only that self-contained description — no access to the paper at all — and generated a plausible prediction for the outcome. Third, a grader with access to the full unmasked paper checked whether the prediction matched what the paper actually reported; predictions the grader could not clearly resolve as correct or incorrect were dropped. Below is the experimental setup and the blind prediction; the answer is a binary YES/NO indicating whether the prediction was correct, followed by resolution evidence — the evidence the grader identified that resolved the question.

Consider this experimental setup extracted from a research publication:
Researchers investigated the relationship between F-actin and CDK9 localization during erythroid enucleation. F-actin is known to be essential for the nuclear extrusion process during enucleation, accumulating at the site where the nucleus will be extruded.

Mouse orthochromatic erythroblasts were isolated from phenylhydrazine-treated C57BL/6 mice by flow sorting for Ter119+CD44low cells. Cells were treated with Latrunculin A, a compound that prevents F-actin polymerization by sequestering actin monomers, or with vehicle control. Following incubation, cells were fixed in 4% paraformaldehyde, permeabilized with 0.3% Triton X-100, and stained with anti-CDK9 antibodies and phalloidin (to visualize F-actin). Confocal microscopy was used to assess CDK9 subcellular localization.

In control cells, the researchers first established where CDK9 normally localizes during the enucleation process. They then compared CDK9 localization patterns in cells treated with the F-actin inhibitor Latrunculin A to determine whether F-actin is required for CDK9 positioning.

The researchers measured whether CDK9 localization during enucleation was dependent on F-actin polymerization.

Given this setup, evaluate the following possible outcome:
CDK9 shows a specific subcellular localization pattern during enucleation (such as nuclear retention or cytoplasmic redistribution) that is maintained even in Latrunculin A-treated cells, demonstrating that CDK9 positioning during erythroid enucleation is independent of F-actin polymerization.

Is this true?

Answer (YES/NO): NO